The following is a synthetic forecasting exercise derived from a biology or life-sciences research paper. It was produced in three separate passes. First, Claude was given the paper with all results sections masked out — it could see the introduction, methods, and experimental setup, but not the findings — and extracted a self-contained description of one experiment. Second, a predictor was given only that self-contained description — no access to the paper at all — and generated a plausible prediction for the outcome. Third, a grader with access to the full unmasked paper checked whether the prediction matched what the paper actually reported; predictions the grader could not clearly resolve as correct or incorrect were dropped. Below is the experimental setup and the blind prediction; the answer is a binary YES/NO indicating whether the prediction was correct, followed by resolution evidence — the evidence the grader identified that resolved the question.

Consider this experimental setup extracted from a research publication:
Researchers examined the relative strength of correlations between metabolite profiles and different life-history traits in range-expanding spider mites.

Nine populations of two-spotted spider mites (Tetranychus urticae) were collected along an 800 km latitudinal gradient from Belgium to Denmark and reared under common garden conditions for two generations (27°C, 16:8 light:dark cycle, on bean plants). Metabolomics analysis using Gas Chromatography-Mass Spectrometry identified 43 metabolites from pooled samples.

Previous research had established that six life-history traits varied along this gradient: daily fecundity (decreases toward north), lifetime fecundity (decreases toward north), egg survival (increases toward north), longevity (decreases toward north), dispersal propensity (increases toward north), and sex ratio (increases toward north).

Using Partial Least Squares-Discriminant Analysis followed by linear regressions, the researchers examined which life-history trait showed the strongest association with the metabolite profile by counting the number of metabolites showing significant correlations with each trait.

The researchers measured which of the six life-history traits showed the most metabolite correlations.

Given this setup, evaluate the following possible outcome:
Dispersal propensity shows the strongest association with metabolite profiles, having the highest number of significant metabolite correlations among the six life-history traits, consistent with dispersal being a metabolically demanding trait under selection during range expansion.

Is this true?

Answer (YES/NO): YES